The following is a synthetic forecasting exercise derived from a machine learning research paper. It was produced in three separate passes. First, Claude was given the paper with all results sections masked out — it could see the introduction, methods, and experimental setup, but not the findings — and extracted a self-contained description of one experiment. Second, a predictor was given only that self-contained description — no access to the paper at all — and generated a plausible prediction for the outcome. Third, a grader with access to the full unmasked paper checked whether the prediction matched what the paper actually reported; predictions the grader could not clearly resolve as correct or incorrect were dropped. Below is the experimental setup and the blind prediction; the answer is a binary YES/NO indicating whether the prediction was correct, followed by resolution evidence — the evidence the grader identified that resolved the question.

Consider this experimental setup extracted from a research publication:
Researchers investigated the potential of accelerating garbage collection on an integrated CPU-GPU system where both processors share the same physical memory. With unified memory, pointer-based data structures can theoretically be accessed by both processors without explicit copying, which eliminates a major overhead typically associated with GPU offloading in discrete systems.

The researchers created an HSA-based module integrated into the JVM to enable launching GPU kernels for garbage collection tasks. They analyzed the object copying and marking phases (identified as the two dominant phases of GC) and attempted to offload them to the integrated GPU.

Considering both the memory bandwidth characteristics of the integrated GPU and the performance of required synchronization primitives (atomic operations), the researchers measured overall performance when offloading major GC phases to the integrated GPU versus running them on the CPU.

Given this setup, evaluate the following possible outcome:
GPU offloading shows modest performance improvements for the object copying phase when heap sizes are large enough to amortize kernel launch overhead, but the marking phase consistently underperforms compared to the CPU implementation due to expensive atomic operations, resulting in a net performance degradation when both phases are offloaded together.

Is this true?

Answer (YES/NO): NO